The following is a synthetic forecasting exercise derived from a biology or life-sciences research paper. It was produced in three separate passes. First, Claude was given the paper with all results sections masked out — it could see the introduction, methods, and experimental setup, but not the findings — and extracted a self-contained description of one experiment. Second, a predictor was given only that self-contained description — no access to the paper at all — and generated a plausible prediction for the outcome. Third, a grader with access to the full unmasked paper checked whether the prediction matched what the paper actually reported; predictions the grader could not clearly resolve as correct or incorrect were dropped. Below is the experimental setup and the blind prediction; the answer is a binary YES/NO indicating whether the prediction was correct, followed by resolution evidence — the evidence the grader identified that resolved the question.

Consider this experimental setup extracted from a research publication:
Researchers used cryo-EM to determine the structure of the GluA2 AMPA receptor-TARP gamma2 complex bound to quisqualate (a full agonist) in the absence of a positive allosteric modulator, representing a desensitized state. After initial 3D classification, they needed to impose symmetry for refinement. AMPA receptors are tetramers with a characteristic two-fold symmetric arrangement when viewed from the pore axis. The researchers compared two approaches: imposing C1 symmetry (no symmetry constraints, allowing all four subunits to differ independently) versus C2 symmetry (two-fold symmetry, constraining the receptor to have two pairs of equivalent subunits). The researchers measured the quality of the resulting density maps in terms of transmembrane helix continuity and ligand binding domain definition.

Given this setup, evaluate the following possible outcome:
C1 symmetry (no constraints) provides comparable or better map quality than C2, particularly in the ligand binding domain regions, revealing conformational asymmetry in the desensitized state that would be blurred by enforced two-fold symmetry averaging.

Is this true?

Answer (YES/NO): NO